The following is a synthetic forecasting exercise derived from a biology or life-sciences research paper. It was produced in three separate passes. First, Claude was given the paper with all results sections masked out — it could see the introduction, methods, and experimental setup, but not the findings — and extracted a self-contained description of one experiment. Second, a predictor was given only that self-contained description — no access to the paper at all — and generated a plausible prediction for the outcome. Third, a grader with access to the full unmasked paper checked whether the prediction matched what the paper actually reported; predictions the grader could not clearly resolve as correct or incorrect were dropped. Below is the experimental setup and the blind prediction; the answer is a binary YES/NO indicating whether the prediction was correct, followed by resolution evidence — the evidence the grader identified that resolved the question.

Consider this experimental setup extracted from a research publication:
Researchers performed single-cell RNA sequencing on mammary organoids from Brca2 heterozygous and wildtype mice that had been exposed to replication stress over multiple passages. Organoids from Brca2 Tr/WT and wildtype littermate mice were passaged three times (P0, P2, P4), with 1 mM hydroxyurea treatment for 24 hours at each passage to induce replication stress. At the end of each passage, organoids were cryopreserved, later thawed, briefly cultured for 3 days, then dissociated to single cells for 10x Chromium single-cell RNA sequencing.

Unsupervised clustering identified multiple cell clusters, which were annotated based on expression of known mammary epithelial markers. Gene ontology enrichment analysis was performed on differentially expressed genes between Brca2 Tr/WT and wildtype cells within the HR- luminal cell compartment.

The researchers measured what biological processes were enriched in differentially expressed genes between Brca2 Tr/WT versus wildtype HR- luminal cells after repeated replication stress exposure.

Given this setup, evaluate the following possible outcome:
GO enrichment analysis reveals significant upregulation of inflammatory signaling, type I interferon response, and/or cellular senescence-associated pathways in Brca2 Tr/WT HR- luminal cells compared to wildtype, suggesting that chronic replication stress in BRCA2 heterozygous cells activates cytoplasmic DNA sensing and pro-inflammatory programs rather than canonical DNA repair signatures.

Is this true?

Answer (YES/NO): YES